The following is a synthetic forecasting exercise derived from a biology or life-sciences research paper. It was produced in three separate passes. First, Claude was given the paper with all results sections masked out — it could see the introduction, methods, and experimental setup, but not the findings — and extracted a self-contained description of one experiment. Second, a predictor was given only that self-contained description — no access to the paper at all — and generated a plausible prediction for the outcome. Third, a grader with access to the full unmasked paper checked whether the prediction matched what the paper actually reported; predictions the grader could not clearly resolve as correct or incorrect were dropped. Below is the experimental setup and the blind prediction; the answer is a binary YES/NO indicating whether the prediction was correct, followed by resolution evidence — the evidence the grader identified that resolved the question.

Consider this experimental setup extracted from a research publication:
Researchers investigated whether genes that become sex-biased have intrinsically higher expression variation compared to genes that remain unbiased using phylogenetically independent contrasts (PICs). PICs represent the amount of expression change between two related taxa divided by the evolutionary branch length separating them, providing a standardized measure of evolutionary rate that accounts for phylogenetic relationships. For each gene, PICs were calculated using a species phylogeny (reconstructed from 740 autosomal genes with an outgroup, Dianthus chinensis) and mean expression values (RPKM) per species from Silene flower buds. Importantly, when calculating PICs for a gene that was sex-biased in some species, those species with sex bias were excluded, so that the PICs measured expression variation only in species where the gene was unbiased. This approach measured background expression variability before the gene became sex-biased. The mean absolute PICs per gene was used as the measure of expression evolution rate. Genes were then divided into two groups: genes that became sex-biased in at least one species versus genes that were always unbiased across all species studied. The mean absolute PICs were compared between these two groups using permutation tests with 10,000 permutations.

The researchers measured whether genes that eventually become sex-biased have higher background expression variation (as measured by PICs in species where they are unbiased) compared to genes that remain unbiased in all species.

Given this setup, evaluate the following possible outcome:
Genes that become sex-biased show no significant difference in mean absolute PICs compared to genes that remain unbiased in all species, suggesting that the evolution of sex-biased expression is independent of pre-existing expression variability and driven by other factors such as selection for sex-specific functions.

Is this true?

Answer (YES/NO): NO